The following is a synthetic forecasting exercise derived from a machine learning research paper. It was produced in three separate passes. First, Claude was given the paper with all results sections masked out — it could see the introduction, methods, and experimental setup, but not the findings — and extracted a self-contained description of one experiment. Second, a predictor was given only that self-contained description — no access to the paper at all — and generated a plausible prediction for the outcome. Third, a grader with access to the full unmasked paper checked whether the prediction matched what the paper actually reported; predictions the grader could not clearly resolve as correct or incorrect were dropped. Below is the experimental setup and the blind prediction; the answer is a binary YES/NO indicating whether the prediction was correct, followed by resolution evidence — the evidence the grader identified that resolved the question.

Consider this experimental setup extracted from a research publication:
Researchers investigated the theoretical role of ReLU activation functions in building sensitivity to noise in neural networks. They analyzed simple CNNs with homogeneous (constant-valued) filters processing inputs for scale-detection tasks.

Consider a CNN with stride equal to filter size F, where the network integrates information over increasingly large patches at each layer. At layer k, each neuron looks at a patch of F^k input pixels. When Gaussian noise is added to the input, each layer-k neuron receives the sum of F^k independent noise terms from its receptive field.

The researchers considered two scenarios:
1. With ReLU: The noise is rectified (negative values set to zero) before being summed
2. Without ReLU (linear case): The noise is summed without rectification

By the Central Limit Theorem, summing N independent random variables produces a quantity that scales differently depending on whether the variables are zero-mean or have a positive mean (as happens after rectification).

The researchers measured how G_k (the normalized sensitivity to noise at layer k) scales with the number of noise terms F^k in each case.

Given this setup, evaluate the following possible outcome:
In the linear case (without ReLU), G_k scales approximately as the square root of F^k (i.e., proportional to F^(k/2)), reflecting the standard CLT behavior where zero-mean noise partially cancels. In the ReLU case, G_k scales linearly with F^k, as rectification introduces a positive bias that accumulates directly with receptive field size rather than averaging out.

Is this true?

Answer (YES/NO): NO